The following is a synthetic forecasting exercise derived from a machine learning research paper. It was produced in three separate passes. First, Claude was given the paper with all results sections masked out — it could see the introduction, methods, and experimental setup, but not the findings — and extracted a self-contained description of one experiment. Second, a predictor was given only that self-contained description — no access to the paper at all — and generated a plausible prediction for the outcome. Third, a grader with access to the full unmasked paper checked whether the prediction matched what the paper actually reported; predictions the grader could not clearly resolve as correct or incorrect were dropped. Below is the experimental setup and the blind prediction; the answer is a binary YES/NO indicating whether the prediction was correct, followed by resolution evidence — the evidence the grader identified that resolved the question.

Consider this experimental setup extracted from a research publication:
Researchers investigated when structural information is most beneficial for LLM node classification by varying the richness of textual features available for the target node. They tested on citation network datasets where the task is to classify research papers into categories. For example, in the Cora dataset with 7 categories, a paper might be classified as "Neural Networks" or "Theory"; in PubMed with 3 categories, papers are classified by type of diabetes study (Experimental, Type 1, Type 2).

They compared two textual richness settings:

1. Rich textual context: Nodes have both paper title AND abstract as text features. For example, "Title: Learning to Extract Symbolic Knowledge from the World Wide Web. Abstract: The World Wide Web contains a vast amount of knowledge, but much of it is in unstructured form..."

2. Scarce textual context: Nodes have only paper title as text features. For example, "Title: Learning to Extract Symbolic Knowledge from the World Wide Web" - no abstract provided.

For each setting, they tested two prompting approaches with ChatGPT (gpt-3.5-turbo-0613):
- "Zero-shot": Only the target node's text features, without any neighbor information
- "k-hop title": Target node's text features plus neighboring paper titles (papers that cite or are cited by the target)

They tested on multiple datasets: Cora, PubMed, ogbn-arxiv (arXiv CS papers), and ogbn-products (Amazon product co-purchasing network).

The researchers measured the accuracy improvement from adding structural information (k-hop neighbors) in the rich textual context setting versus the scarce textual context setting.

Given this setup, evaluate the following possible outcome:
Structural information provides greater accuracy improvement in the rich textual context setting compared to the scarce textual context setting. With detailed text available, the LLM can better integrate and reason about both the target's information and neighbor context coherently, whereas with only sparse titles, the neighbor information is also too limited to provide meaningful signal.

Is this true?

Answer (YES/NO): NO